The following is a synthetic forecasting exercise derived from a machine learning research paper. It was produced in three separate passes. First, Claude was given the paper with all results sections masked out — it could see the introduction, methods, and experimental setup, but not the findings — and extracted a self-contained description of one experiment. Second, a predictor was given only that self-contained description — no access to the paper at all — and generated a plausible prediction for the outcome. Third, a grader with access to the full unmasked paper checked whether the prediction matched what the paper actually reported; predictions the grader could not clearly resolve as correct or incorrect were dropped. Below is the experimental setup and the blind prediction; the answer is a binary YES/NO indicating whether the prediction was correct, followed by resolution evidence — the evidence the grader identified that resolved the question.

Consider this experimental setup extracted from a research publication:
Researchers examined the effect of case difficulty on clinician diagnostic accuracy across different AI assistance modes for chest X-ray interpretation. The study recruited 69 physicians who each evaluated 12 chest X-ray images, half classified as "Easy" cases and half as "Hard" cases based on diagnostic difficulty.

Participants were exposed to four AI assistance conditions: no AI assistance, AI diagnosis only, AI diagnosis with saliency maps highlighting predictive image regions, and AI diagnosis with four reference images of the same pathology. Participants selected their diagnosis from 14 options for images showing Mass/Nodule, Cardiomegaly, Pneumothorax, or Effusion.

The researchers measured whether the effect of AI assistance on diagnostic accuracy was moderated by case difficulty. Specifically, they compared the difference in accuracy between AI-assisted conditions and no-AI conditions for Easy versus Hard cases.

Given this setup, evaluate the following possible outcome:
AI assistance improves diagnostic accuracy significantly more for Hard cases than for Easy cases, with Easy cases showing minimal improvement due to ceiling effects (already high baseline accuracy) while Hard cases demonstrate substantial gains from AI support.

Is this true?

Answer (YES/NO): NO